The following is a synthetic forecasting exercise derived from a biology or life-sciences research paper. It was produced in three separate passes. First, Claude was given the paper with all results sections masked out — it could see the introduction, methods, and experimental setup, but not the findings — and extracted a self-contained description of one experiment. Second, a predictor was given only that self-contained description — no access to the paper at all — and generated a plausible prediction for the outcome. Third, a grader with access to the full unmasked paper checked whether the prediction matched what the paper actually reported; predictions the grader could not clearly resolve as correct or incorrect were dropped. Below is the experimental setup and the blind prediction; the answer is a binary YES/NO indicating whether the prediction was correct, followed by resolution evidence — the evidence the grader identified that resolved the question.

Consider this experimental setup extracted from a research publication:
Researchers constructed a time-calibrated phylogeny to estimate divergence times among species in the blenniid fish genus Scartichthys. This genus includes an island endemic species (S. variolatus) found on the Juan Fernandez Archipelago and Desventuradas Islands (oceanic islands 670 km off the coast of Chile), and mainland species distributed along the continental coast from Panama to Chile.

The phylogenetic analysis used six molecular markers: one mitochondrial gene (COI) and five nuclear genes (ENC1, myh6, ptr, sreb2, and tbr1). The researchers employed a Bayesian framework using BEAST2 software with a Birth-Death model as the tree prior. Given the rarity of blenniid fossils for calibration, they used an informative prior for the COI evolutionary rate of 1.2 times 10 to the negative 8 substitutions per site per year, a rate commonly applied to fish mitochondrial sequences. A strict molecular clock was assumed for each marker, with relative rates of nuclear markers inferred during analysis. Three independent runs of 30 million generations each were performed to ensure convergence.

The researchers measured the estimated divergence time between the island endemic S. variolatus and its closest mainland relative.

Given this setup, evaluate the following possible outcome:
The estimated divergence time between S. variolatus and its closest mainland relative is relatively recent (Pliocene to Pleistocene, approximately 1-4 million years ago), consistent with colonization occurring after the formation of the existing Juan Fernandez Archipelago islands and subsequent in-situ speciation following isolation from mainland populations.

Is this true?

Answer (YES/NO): YES